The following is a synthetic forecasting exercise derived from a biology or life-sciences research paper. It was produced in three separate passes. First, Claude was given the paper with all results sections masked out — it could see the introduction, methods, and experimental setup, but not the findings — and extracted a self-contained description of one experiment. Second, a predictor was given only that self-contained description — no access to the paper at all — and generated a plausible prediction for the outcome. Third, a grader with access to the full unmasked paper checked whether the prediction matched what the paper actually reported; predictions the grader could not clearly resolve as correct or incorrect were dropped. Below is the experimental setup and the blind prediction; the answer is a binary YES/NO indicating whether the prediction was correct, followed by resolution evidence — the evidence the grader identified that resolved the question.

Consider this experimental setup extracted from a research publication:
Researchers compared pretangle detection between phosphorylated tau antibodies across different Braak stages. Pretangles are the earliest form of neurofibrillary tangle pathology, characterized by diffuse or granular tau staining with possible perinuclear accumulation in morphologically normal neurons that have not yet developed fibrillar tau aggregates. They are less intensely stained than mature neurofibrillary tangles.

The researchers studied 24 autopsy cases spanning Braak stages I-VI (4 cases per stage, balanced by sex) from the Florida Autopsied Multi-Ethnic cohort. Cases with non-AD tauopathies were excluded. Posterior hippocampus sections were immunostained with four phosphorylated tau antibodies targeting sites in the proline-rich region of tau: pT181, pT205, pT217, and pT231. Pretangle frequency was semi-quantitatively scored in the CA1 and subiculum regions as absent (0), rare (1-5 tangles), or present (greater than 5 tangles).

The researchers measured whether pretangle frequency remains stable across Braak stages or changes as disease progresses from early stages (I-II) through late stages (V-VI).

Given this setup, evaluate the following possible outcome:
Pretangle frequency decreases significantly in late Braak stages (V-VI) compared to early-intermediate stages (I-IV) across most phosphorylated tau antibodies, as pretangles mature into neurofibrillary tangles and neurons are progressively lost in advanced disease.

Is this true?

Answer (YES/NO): YES